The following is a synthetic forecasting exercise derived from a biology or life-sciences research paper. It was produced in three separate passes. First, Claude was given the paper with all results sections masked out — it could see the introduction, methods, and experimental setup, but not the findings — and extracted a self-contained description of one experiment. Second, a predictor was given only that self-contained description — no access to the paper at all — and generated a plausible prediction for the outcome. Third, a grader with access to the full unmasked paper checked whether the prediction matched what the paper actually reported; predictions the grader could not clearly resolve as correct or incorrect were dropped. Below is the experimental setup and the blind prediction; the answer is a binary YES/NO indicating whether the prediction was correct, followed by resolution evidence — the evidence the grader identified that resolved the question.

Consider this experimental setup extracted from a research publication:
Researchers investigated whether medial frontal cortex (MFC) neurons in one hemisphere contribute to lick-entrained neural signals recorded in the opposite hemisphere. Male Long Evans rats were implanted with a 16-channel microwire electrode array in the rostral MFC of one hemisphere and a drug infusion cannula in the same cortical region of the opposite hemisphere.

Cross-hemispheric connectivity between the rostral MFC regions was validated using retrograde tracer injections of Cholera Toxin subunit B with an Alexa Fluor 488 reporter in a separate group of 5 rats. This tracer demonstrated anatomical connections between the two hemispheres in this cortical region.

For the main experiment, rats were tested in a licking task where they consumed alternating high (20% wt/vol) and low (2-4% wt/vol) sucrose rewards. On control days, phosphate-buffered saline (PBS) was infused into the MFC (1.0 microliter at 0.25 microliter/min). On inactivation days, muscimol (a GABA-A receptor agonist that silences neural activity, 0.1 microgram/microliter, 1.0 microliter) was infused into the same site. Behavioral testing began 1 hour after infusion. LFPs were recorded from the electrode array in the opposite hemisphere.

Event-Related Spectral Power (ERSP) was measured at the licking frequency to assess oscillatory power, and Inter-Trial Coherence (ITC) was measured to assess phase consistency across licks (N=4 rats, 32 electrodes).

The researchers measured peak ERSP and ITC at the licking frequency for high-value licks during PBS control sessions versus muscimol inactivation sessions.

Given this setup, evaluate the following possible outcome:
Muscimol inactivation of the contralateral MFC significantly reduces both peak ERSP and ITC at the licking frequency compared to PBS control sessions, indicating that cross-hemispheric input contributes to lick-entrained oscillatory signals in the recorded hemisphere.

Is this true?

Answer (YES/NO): YES